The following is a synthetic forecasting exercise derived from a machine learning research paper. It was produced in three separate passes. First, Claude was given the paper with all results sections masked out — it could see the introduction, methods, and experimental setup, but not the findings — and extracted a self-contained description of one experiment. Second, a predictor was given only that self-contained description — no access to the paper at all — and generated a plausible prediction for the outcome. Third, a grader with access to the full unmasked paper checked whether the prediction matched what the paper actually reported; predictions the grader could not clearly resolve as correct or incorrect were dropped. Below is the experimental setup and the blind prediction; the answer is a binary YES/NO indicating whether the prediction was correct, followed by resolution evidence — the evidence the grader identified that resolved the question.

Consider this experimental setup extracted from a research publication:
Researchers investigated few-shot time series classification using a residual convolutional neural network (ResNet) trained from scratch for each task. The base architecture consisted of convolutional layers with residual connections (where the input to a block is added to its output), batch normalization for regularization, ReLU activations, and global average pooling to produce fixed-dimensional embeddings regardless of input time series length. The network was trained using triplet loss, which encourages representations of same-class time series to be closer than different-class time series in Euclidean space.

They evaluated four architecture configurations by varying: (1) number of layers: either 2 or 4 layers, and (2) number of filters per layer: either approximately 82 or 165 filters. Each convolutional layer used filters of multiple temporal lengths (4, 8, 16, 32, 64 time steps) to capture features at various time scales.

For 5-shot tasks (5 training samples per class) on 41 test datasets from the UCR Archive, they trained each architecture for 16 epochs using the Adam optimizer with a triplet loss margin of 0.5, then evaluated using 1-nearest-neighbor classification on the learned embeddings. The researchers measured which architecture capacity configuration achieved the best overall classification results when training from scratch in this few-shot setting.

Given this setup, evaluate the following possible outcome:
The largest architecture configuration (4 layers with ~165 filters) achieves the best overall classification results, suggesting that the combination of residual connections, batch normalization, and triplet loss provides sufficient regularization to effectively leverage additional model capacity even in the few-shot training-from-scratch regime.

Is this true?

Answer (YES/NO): NO